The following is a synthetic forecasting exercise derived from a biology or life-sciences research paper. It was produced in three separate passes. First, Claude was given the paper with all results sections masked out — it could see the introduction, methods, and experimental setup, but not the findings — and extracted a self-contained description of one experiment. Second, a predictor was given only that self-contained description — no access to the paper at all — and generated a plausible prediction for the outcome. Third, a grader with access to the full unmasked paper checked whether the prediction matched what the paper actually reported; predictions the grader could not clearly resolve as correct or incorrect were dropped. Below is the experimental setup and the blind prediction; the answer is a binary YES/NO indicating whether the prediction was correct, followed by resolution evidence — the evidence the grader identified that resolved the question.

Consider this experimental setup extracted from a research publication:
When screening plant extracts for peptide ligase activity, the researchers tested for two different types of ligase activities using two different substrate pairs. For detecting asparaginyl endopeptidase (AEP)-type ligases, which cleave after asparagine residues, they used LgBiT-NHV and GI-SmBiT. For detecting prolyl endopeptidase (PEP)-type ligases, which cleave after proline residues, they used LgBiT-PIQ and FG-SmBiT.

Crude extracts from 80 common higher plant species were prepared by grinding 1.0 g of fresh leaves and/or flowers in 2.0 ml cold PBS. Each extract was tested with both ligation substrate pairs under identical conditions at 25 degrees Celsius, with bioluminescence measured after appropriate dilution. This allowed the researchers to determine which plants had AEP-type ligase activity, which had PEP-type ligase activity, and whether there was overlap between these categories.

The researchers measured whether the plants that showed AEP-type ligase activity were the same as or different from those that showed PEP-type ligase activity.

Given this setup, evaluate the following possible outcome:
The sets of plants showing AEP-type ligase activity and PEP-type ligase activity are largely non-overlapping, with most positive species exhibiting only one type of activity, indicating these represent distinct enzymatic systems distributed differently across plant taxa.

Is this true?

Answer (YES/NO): YES